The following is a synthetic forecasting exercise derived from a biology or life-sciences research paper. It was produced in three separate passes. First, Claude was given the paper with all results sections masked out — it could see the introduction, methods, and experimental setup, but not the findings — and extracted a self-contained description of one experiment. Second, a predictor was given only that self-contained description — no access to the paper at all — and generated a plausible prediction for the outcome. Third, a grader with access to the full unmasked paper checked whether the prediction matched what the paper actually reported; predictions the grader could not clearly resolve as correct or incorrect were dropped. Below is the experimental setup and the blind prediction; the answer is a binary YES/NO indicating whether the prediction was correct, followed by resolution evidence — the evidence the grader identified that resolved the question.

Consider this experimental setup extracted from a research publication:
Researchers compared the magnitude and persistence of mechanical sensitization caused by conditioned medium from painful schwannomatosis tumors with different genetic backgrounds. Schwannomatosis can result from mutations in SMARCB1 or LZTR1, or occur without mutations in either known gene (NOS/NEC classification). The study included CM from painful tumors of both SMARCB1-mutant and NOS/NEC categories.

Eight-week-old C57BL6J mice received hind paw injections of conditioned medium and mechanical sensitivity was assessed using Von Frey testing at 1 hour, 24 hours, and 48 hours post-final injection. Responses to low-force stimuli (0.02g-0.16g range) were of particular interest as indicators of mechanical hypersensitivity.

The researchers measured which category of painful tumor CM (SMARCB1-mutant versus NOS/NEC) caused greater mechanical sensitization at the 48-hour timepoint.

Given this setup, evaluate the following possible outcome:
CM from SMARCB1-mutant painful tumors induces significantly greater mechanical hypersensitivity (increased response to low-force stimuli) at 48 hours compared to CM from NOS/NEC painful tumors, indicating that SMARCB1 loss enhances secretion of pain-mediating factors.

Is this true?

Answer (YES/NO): NO